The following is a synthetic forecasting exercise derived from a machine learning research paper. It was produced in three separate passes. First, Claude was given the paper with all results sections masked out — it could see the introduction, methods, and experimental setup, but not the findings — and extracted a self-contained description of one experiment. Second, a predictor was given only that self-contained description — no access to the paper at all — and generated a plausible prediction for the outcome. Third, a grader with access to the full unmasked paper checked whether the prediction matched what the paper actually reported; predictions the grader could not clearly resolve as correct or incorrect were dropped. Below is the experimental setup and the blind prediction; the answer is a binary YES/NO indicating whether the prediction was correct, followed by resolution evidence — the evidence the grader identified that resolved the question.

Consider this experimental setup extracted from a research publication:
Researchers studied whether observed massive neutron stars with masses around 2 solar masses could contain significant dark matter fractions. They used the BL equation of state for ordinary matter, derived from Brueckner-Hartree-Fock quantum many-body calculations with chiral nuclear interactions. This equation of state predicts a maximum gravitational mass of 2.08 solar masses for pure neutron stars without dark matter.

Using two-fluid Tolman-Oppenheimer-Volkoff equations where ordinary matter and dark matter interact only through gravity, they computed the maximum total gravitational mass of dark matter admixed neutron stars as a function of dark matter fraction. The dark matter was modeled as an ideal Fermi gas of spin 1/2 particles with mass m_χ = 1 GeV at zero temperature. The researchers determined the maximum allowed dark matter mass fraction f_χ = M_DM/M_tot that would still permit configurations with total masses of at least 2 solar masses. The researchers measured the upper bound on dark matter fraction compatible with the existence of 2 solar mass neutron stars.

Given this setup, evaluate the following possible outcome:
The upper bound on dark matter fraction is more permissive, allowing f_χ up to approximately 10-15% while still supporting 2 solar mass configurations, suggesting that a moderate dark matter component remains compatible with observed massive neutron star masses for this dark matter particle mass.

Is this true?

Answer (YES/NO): NO